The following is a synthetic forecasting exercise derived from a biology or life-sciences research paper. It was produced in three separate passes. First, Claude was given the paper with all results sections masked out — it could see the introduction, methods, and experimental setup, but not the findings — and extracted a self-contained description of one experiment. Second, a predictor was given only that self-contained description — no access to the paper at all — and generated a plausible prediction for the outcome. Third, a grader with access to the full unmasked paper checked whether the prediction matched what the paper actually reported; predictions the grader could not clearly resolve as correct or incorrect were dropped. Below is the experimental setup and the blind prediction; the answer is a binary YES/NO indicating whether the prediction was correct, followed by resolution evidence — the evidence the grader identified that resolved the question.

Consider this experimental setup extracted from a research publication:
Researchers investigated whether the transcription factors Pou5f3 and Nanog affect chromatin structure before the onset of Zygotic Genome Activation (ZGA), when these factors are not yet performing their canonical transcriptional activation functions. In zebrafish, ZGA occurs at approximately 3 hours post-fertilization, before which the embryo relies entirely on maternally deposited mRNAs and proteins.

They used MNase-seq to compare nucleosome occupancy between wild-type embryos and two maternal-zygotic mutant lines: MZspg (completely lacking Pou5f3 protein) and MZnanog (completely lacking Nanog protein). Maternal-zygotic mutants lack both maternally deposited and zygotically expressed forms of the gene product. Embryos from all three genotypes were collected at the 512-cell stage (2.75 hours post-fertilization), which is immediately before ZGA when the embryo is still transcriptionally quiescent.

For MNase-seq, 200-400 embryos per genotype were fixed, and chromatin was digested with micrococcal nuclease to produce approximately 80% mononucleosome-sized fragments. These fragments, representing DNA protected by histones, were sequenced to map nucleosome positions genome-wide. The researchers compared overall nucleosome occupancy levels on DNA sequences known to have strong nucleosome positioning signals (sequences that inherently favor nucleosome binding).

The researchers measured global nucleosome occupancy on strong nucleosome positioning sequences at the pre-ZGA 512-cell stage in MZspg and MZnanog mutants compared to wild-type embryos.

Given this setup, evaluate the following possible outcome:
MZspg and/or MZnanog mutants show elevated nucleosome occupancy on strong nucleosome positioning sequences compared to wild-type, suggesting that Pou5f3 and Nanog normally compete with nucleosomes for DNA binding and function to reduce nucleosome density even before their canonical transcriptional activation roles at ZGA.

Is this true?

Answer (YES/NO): YES